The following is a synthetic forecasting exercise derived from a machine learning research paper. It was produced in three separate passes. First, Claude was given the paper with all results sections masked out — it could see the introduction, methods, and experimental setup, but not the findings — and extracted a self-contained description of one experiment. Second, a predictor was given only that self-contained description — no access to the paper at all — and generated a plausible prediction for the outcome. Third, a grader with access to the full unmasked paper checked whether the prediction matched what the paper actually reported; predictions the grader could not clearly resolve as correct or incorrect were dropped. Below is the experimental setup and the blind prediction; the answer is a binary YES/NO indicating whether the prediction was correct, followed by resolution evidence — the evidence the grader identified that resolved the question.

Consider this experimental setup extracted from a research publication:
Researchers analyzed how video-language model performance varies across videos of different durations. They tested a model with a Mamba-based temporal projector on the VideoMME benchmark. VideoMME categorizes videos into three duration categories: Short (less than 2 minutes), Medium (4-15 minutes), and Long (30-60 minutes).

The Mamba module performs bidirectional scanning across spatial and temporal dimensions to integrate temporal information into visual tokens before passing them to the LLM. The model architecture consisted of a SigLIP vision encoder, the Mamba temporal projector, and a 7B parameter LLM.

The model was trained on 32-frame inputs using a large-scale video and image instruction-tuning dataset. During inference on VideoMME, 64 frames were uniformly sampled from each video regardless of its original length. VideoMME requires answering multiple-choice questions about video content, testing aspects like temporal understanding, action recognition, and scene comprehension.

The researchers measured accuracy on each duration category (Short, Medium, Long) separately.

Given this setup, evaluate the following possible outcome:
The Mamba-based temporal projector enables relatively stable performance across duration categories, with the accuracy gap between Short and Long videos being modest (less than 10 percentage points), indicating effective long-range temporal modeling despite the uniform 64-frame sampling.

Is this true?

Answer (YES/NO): NO